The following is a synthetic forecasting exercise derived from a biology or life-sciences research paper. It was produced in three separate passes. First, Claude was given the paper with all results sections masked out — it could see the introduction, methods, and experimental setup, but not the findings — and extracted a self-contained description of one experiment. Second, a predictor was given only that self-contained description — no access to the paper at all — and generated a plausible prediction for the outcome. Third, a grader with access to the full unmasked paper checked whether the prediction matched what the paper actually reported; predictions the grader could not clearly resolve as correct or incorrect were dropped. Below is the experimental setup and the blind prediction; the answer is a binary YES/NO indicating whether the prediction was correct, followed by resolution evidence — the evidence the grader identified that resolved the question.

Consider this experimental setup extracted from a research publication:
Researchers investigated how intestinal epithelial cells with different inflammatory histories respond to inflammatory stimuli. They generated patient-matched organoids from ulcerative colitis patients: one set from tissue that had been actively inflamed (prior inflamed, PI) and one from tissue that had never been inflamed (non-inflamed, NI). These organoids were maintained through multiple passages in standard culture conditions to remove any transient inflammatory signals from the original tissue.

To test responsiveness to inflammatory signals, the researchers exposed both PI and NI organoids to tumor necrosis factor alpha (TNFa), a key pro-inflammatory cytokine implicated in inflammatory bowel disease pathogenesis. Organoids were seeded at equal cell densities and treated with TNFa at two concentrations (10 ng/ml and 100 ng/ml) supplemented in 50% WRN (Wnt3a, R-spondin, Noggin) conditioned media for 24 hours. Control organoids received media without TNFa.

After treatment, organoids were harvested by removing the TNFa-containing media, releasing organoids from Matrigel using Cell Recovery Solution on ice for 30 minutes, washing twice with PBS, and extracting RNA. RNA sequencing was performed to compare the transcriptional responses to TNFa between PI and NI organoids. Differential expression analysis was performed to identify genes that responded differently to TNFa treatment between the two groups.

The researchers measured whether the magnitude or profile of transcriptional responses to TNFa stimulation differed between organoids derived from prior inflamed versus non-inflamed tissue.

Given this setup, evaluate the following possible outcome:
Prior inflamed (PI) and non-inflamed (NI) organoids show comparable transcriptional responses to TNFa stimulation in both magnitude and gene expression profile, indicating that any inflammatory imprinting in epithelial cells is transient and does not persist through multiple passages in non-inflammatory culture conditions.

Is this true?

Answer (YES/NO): NO